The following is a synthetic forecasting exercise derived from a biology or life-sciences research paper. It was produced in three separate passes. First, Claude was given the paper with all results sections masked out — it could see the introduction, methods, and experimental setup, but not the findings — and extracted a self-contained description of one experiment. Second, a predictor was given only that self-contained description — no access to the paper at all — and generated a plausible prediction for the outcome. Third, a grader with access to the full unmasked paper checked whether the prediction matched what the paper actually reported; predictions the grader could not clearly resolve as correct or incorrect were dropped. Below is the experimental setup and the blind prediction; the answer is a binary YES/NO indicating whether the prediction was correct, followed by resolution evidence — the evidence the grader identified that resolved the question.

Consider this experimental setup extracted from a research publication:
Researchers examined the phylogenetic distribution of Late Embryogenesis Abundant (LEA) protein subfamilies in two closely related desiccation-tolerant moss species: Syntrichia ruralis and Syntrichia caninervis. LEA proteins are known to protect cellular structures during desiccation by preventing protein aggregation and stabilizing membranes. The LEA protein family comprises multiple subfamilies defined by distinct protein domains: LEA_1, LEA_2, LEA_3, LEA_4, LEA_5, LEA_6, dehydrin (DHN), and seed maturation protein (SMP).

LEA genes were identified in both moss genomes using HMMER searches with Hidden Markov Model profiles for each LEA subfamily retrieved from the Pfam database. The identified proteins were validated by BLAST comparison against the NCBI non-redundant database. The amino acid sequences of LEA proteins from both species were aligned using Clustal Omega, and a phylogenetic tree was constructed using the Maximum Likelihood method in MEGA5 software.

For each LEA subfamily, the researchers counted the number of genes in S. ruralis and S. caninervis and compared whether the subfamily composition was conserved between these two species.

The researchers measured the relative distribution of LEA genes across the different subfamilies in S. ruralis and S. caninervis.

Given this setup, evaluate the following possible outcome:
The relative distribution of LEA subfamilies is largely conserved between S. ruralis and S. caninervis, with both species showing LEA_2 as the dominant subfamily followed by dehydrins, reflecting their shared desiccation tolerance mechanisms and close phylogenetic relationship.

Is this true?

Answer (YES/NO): NO